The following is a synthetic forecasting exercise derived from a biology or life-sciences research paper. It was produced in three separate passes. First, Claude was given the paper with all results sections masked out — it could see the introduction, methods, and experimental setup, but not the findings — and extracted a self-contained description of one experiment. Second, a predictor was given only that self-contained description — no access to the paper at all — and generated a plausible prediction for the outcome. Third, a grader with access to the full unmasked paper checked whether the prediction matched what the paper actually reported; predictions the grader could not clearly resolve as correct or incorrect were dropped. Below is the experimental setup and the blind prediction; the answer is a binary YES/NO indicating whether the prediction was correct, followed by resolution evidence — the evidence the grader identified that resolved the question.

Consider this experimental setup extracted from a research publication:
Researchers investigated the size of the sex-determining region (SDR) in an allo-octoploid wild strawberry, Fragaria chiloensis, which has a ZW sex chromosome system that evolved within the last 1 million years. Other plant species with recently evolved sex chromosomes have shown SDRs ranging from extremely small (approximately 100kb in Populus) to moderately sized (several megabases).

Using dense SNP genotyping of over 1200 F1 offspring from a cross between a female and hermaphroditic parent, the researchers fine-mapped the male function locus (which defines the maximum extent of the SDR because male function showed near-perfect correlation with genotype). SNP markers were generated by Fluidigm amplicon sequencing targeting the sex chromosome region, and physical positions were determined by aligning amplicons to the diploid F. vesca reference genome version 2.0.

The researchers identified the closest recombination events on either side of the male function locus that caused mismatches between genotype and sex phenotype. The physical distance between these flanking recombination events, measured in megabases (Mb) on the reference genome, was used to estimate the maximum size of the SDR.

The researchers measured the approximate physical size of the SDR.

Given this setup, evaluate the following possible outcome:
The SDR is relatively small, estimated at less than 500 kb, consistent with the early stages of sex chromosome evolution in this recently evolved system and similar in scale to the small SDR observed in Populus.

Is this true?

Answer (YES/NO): YES